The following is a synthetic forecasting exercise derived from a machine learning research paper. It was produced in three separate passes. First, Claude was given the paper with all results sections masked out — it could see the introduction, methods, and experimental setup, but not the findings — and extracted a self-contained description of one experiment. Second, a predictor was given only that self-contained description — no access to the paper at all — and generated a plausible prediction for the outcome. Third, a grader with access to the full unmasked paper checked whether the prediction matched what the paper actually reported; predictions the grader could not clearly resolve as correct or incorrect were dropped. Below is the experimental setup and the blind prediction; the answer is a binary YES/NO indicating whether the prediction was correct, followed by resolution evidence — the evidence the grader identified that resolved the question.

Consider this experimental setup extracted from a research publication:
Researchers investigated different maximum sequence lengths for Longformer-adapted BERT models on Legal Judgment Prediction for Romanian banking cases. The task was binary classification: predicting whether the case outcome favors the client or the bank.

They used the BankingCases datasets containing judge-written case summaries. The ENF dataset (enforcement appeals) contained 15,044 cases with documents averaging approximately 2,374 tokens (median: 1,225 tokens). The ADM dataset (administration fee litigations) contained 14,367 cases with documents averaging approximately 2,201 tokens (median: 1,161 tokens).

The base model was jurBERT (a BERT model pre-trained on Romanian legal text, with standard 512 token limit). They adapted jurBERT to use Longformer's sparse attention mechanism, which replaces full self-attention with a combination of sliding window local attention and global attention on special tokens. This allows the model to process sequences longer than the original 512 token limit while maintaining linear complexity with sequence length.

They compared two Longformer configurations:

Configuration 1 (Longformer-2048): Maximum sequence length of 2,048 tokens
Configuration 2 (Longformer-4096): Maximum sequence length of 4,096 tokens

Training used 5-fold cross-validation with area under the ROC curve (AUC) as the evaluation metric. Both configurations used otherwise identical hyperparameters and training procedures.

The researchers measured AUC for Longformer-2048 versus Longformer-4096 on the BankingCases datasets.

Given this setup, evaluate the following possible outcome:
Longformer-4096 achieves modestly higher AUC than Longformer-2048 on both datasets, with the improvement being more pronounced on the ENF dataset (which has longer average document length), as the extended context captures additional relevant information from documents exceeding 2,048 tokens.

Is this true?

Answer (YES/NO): NO